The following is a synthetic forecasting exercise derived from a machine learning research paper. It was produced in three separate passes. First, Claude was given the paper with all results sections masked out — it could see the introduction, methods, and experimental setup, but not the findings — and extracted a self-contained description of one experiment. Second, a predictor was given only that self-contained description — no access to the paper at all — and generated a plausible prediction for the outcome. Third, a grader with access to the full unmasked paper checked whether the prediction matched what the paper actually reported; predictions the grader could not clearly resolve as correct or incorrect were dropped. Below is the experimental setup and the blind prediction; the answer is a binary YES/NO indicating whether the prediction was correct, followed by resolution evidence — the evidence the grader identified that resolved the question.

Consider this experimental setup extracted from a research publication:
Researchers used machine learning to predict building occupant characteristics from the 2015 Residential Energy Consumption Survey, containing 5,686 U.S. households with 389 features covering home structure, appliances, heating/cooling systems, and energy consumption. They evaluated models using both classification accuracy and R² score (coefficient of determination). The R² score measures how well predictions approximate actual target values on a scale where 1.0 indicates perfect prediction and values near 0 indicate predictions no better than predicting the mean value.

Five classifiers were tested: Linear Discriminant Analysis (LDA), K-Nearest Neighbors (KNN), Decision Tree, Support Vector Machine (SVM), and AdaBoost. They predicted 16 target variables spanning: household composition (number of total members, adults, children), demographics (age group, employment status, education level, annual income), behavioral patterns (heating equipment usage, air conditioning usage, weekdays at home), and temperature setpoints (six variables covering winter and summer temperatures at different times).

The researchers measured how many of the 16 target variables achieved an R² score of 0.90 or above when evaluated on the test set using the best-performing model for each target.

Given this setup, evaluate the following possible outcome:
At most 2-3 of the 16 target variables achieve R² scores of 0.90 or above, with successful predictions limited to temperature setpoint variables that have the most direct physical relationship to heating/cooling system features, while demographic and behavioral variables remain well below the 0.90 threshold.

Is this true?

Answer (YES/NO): NO